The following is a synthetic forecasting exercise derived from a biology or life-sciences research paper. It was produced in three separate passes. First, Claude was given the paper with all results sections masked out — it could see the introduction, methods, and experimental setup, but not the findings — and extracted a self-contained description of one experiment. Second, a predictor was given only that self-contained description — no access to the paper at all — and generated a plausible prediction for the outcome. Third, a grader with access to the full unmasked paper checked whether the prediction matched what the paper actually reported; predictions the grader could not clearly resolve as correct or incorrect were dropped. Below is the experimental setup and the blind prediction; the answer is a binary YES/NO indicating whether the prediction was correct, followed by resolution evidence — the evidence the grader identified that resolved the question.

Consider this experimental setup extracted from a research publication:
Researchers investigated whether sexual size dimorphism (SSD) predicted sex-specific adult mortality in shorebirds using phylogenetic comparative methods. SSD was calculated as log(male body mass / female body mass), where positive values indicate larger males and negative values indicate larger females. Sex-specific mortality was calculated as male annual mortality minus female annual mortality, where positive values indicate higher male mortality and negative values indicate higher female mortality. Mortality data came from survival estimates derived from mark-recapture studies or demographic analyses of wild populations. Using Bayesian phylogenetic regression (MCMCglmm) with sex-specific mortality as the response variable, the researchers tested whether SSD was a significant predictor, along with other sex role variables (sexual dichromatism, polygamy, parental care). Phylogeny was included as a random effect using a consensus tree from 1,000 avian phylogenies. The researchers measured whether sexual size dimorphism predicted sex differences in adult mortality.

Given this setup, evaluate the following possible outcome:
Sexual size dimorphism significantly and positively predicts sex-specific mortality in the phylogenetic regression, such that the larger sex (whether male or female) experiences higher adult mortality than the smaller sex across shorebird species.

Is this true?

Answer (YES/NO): NO